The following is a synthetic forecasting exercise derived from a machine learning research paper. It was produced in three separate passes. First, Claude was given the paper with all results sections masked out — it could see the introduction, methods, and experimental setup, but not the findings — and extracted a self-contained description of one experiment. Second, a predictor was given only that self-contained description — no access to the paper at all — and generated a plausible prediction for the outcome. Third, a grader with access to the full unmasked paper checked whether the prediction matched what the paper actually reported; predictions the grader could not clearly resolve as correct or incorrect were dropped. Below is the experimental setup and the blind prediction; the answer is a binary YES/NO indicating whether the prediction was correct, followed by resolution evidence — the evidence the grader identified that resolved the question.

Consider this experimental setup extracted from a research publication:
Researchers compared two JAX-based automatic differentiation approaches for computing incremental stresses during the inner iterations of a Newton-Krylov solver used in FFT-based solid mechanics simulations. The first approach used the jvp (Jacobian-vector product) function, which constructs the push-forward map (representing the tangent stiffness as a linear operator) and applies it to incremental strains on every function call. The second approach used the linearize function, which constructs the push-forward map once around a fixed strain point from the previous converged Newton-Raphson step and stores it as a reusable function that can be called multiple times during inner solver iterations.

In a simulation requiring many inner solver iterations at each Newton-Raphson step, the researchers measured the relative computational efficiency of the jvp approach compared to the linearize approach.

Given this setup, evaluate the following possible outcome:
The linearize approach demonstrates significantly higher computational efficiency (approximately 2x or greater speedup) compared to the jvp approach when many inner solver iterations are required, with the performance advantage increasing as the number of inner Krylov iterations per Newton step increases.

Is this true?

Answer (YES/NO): NO